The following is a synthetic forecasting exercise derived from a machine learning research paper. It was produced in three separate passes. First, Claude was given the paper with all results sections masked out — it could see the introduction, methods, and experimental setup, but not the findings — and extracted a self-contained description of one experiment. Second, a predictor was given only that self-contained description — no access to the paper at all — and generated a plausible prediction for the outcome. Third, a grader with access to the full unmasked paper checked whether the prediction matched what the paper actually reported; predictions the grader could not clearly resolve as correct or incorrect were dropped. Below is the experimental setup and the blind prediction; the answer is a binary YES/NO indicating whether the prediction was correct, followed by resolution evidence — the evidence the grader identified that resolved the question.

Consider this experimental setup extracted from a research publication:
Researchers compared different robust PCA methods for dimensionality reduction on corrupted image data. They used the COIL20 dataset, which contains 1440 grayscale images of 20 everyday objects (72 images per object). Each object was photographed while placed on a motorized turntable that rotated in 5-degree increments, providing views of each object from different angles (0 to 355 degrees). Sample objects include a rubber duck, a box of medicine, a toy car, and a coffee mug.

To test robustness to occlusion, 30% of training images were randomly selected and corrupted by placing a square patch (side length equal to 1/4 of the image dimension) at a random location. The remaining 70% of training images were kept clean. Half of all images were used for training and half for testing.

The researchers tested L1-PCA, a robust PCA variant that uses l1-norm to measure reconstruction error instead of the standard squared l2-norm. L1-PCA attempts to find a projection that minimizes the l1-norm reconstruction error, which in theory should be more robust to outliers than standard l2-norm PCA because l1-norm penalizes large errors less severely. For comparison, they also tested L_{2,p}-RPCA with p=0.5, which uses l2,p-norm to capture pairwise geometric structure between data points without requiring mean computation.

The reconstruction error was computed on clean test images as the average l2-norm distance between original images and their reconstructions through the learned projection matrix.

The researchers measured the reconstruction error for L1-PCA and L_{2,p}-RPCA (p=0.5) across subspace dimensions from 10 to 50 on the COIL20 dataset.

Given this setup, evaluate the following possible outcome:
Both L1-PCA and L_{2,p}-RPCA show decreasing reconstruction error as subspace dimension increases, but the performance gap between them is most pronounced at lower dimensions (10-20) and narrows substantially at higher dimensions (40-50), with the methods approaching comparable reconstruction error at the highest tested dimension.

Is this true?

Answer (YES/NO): NO